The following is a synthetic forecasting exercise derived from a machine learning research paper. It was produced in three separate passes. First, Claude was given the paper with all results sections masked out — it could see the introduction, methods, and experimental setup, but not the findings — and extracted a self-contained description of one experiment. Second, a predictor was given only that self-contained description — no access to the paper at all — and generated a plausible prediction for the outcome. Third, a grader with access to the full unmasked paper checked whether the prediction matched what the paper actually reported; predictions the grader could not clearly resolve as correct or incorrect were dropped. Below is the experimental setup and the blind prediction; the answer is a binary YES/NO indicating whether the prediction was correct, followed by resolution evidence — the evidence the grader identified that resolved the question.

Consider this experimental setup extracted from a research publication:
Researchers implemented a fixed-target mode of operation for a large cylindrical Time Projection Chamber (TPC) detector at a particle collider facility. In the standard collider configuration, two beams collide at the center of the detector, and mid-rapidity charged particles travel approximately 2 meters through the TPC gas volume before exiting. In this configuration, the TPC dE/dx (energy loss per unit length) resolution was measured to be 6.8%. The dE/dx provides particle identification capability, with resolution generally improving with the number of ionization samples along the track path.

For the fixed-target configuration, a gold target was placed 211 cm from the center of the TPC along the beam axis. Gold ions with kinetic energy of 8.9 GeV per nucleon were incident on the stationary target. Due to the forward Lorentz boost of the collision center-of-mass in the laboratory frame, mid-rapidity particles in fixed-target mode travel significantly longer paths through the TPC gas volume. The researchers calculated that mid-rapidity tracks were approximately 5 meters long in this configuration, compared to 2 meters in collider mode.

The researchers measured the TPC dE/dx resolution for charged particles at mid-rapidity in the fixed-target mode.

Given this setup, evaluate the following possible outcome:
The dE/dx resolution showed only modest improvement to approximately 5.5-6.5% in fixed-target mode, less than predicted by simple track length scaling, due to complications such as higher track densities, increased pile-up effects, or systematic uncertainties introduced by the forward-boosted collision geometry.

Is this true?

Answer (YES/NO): NO